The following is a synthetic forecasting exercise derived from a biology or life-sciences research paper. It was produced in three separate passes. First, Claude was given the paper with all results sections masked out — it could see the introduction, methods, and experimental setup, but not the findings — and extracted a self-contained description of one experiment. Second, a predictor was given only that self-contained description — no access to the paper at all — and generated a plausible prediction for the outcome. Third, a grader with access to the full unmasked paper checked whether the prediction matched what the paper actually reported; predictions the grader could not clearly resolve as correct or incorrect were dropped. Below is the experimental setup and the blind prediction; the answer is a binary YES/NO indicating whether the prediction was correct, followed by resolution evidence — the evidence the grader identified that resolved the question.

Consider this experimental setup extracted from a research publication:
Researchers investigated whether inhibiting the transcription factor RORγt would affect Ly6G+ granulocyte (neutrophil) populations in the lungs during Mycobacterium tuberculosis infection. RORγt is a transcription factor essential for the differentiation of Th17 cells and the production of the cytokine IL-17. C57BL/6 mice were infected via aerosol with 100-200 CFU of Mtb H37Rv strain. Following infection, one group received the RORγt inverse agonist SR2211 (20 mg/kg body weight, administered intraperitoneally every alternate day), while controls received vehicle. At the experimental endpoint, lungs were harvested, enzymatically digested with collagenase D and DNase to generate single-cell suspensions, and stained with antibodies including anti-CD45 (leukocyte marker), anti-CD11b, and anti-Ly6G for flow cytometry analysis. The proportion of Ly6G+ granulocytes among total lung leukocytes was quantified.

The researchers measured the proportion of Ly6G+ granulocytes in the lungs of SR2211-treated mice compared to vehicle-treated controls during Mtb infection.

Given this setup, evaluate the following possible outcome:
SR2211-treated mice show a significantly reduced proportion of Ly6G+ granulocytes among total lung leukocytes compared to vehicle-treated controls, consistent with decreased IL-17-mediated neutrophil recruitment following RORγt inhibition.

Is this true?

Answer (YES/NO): NO